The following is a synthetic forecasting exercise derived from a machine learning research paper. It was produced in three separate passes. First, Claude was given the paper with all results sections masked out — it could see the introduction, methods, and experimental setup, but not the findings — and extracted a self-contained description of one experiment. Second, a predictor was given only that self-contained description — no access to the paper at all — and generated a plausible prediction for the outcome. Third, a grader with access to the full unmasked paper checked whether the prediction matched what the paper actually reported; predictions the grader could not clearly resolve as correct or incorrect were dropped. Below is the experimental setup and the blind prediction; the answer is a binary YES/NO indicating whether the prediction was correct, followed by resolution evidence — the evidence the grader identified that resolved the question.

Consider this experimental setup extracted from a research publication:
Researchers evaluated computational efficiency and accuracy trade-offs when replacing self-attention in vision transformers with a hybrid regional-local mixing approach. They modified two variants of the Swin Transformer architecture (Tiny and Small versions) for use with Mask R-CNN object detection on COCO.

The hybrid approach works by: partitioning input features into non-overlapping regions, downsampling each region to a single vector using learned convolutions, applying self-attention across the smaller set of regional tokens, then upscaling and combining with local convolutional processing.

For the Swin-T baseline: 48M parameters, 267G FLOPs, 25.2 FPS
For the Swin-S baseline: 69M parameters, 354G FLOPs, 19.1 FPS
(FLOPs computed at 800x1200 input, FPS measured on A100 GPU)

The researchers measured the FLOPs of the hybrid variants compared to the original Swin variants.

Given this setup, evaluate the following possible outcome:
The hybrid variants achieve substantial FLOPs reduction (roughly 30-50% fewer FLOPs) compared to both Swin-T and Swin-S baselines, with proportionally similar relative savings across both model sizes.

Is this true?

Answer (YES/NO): NO